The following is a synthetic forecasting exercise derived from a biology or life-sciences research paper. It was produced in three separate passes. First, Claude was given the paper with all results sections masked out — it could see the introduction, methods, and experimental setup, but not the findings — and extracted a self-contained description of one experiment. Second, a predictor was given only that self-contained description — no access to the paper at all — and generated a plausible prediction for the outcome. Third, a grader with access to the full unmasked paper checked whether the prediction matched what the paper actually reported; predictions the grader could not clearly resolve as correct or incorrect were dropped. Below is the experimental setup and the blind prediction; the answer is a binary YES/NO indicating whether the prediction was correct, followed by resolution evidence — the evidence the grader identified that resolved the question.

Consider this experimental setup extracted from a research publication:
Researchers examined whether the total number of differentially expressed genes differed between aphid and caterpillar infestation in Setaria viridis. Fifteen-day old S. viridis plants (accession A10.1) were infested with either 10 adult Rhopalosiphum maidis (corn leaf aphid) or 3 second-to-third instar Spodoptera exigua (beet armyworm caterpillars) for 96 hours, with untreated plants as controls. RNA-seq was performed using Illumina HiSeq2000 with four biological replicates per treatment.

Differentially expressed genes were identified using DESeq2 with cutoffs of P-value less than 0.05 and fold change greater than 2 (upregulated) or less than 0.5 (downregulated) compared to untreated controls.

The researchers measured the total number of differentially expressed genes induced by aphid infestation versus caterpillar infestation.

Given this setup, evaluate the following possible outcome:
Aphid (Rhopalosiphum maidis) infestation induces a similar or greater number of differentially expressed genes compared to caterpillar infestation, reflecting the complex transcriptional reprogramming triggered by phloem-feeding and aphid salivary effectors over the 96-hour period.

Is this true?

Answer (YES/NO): NO